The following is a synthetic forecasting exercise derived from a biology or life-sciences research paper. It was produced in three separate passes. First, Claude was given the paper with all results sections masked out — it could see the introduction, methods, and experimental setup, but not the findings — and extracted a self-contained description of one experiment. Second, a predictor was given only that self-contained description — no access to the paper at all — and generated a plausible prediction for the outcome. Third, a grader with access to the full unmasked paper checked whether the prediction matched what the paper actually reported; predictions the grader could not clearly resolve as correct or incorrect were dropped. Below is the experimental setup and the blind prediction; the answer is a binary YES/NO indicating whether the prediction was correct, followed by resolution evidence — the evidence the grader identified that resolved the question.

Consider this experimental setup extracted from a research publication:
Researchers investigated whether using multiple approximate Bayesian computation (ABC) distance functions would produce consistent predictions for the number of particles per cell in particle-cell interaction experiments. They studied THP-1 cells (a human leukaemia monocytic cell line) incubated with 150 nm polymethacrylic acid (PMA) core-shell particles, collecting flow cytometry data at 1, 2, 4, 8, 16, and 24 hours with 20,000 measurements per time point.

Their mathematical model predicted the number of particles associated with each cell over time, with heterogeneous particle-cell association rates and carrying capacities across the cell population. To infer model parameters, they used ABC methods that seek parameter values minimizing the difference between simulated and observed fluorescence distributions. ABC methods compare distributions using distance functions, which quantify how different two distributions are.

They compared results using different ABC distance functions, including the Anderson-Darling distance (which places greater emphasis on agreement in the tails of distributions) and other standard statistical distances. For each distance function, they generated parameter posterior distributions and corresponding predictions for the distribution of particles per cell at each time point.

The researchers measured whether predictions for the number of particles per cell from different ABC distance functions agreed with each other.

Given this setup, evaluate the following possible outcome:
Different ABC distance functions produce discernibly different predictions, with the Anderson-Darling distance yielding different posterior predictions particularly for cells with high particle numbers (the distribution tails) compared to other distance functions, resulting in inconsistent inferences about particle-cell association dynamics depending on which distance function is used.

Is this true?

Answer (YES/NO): NO